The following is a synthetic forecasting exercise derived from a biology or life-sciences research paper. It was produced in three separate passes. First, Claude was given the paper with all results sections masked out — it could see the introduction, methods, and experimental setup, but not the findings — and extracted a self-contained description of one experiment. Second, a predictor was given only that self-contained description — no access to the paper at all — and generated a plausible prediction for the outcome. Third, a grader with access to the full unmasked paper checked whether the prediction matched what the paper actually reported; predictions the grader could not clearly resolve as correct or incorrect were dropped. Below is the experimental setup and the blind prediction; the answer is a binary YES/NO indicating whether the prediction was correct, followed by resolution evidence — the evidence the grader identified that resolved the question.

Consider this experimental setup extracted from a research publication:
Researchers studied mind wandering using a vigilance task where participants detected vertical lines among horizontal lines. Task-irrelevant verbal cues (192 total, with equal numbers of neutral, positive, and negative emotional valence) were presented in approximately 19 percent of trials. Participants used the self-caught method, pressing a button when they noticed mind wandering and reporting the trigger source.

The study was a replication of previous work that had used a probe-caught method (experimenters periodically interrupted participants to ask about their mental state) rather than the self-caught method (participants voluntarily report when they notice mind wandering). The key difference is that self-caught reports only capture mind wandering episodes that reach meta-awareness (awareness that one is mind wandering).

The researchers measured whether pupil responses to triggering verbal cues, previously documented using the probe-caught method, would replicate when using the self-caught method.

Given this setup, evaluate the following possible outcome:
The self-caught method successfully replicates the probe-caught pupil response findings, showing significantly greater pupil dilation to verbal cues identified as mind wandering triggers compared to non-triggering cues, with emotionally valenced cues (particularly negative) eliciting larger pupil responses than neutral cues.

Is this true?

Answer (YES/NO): NO